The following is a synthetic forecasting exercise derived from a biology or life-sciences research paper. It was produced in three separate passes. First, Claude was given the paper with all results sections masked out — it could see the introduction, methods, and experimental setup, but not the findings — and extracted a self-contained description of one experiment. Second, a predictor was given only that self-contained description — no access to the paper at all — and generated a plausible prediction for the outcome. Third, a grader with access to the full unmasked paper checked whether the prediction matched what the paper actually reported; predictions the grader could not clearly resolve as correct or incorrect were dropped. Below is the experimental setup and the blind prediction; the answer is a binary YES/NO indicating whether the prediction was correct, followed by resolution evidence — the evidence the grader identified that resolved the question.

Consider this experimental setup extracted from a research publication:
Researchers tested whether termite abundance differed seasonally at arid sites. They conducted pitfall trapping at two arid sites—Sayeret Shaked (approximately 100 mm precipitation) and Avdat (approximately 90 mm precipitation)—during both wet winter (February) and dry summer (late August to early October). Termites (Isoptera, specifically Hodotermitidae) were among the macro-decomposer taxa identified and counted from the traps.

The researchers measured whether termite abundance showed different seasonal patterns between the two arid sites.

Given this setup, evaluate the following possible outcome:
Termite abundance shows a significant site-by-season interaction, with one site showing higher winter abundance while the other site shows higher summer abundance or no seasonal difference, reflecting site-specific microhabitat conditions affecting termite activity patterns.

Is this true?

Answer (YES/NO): NO